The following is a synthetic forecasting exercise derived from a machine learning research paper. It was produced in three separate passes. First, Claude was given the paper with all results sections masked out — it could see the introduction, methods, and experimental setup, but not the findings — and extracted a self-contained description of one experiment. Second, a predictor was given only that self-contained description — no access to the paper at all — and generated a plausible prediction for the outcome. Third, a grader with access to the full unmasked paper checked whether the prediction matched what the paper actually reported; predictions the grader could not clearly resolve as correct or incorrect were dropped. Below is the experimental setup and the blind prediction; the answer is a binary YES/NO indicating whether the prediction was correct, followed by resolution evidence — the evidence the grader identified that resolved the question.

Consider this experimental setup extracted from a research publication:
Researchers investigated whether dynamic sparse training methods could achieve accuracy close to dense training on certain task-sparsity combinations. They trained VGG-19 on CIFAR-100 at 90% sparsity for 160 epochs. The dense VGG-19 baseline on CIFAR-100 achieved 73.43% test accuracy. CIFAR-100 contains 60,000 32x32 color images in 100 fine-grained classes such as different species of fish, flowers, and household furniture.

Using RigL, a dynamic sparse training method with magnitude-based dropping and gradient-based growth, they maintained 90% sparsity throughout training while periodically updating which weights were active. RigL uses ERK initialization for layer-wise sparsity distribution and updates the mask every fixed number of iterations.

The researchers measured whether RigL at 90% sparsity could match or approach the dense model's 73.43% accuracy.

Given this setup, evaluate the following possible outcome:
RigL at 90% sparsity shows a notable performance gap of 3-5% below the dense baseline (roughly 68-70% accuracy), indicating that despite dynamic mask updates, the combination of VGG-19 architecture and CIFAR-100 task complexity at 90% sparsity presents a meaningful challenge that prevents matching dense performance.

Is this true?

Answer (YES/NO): NO